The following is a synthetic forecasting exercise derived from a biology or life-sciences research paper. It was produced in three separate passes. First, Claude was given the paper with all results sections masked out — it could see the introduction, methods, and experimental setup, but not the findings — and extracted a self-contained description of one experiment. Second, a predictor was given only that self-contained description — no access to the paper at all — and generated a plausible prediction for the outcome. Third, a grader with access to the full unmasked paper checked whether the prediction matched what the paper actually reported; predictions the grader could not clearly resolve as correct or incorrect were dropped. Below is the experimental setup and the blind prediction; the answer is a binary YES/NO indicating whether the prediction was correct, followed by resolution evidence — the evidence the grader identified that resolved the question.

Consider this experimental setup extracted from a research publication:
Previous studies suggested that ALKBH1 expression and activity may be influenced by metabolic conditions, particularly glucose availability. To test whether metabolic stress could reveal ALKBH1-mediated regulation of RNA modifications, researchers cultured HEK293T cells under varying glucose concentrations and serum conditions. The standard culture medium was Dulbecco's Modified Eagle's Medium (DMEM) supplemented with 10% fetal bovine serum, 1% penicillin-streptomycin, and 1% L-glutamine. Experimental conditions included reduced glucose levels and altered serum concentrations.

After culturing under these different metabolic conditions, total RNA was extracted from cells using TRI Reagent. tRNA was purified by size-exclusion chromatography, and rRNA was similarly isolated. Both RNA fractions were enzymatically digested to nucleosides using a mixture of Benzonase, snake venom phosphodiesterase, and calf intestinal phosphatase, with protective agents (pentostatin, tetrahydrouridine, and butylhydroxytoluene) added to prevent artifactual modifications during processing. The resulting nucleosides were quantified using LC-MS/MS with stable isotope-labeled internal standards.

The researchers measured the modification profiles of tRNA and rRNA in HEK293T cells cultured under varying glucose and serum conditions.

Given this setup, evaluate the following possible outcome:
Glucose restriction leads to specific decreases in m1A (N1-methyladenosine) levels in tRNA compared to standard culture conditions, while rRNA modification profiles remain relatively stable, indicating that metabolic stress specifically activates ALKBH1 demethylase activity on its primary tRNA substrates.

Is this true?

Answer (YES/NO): NO